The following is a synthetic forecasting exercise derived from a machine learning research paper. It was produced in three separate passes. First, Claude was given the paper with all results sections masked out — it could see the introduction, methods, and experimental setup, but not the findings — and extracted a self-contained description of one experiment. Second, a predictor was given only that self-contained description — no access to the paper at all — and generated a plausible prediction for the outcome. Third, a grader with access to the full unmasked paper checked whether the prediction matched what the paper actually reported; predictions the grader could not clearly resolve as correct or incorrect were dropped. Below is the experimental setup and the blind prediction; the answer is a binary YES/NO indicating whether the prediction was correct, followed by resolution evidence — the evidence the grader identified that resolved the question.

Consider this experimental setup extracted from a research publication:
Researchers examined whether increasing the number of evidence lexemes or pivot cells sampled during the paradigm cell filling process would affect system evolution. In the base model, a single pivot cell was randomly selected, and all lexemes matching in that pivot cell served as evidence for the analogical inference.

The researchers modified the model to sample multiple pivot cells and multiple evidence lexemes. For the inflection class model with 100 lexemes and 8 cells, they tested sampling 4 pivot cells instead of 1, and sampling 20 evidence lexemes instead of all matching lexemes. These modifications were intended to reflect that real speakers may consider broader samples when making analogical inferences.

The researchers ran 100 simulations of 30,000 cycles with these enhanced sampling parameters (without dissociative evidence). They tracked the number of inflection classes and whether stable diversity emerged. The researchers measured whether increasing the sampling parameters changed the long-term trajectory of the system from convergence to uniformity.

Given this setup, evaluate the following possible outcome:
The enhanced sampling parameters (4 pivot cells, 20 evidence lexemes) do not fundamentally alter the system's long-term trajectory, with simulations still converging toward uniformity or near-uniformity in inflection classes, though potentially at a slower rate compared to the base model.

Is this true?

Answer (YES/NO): YES